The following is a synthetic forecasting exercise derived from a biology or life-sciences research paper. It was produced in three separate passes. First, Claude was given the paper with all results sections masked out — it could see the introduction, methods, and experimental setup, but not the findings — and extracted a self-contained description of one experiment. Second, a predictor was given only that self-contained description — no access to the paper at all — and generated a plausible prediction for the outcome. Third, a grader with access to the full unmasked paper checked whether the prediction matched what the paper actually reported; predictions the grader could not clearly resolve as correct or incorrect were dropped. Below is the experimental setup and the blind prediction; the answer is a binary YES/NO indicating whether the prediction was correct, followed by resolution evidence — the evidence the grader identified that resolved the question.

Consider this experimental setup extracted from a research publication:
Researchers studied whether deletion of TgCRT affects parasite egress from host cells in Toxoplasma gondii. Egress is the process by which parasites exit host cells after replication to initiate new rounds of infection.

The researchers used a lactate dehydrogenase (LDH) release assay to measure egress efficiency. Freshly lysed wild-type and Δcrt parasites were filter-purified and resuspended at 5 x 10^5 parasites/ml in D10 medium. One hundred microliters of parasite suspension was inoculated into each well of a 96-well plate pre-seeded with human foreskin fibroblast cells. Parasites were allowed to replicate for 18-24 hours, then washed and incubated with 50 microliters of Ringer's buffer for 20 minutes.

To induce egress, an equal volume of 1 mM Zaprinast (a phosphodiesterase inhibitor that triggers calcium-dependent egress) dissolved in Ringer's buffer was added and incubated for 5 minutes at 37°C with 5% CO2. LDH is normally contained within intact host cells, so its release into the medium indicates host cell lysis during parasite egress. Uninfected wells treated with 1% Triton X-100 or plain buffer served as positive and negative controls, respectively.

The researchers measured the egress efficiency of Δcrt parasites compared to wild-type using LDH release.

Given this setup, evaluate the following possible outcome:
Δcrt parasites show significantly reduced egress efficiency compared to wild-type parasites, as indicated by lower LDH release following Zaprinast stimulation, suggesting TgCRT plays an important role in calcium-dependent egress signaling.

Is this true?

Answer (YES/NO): NO